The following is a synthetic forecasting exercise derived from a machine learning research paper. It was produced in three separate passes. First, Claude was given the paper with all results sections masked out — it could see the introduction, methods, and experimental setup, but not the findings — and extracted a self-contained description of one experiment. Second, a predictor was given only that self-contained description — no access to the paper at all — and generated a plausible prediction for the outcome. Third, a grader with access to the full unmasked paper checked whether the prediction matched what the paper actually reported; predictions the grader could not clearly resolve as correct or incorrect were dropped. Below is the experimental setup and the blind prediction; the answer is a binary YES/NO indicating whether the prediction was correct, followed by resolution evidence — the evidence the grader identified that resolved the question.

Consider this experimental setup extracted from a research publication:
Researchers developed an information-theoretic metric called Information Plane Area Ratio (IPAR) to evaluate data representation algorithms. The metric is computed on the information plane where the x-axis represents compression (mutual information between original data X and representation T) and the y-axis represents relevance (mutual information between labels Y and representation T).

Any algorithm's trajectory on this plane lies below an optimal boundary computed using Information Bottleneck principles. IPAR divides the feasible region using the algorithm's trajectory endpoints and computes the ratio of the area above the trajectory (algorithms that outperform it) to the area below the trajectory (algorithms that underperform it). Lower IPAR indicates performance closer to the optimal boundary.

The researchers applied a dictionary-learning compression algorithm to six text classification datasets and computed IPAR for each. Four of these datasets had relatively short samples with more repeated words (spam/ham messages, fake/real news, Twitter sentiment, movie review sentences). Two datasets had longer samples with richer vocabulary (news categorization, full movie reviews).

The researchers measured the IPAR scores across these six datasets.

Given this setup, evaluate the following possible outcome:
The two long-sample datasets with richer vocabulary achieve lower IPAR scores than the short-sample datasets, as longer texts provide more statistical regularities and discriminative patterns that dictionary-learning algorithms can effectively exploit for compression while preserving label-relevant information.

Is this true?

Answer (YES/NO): NO